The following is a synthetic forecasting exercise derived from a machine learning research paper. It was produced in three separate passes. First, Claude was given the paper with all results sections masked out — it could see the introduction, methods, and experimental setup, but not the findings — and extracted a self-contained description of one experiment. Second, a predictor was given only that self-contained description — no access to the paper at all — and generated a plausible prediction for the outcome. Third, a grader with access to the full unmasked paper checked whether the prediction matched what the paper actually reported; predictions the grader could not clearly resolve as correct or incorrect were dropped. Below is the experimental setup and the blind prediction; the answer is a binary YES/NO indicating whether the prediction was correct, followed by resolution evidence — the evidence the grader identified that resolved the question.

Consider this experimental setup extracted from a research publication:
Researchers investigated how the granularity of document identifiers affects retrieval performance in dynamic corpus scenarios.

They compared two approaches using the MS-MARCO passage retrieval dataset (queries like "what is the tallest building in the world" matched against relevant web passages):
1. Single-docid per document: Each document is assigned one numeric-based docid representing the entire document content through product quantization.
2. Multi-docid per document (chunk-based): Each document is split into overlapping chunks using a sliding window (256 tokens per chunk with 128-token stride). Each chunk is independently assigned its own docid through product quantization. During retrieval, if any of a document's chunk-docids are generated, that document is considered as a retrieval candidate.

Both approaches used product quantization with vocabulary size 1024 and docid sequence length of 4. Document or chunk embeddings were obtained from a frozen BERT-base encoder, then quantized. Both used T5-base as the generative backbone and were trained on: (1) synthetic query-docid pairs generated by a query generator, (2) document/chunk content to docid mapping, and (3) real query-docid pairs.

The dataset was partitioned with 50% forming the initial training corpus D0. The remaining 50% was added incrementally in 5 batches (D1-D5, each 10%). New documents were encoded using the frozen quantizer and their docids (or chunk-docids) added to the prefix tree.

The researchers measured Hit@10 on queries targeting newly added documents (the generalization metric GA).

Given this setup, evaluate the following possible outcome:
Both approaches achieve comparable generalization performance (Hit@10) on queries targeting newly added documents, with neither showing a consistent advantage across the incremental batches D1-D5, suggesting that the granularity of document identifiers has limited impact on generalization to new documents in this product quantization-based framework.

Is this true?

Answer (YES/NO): NO